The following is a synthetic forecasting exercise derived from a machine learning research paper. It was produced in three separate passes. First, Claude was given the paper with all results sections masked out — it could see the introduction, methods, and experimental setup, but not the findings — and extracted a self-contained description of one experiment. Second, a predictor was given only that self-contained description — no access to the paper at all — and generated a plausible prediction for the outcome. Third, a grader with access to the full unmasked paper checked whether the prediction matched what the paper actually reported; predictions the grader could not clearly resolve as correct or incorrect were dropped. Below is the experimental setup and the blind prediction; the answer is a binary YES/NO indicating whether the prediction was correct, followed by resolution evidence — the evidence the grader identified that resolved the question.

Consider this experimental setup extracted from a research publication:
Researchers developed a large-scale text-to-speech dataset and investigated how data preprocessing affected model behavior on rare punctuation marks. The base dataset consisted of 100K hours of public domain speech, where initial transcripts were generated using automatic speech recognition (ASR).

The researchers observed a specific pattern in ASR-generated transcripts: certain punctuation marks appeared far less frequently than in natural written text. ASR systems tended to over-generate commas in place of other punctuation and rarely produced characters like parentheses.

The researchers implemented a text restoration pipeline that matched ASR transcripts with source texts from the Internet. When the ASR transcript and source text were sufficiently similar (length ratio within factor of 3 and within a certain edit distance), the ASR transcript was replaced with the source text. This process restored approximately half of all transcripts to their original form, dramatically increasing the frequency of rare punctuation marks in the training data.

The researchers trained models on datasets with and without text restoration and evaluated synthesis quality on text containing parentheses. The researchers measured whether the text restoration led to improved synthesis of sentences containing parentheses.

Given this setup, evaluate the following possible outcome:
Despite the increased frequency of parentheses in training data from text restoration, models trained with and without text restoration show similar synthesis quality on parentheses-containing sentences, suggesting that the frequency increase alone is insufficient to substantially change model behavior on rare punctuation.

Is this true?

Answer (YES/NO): NO